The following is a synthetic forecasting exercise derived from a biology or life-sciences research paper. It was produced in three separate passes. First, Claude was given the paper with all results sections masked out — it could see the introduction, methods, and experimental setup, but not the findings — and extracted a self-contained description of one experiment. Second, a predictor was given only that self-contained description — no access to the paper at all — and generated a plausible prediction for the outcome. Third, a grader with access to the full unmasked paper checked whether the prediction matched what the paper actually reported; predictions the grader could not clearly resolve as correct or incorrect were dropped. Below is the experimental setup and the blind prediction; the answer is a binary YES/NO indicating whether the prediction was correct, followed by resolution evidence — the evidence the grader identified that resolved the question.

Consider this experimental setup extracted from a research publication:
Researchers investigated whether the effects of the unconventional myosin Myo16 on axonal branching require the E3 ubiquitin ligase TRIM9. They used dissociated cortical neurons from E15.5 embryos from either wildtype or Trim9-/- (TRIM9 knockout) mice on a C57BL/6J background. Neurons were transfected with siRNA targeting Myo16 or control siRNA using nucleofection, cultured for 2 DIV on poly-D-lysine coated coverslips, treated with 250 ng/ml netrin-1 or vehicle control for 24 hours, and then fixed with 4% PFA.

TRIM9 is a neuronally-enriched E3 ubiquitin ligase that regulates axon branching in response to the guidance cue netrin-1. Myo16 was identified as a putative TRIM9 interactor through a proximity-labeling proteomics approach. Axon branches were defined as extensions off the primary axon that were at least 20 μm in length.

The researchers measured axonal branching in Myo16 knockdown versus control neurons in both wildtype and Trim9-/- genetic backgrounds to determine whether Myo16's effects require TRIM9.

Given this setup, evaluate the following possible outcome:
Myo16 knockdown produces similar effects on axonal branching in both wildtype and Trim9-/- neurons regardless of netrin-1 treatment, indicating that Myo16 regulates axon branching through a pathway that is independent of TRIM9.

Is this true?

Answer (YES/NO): NO